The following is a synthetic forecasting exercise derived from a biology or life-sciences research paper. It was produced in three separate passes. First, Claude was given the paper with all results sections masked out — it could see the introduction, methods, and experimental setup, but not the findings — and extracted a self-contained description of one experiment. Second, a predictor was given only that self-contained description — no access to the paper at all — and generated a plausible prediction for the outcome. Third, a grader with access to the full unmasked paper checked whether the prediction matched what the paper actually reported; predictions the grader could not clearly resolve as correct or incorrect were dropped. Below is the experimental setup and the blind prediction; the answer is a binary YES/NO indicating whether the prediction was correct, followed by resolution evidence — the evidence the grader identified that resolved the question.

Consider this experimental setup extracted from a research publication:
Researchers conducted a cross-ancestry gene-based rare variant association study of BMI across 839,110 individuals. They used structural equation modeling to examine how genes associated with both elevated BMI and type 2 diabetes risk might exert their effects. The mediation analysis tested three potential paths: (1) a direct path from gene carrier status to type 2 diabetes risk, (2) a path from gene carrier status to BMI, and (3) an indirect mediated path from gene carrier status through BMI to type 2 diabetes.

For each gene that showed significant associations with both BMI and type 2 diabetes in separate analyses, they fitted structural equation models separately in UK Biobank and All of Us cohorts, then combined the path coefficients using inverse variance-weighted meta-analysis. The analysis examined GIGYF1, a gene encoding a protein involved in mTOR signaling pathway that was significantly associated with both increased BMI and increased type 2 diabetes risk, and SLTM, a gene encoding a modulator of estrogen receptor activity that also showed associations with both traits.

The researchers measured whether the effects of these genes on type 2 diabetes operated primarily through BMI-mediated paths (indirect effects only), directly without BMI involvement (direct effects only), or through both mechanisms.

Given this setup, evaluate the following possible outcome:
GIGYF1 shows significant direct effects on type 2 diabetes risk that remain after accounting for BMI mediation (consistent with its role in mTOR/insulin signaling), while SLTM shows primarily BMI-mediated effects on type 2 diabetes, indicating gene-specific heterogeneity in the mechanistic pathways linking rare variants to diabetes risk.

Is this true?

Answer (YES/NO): NO